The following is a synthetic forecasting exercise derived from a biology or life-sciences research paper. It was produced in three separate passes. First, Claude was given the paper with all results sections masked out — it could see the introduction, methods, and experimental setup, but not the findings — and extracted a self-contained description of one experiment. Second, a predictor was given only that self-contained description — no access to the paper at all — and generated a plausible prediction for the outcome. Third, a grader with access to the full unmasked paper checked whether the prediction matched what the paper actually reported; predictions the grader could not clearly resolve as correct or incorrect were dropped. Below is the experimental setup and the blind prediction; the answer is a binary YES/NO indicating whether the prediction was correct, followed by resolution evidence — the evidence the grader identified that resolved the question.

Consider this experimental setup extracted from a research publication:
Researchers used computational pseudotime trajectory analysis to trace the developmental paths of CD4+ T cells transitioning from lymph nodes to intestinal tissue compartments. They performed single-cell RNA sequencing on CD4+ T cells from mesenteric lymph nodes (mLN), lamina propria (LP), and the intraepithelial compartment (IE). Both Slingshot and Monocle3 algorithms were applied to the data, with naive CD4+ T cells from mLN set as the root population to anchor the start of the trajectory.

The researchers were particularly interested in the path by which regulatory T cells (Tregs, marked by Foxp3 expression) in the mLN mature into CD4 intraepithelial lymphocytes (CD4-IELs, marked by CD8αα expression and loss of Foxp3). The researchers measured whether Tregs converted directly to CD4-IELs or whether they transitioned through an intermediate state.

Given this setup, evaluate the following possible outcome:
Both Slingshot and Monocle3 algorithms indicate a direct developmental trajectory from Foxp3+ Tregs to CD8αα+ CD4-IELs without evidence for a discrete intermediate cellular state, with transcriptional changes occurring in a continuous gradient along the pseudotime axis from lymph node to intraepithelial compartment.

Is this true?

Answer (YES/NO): NO